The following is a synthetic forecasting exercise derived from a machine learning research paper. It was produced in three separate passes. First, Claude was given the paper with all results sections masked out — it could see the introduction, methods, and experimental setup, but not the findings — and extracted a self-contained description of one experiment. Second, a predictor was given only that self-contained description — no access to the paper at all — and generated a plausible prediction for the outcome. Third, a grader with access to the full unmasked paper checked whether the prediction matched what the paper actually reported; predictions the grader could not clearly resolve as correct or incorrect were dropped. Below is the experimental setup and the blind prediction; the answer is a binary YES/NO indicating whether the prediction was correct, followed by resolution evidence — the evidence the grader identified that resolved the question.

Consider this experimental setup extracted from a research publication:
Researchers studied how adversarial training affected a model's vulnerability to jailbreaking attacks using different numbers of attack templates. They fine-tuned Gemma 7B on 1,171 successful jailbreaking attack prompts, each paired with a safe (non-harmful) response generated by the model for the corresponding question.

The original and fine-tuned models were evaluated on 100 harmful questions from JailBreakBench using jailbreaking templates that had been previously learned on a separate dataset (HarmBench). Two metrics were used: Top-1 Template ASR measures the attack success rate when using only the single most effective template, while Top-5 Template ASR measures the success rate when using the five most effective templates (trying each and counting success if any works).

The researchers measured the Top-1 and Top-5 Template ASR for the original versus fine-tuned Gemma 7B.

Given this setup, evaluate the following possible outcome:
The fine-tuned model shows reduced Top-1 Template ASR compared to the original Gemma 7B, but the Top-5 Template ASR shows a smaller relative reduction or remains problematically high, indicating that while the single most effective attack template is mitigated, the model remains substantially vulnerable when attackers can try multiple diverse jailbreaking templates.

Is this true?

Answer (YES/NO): NO